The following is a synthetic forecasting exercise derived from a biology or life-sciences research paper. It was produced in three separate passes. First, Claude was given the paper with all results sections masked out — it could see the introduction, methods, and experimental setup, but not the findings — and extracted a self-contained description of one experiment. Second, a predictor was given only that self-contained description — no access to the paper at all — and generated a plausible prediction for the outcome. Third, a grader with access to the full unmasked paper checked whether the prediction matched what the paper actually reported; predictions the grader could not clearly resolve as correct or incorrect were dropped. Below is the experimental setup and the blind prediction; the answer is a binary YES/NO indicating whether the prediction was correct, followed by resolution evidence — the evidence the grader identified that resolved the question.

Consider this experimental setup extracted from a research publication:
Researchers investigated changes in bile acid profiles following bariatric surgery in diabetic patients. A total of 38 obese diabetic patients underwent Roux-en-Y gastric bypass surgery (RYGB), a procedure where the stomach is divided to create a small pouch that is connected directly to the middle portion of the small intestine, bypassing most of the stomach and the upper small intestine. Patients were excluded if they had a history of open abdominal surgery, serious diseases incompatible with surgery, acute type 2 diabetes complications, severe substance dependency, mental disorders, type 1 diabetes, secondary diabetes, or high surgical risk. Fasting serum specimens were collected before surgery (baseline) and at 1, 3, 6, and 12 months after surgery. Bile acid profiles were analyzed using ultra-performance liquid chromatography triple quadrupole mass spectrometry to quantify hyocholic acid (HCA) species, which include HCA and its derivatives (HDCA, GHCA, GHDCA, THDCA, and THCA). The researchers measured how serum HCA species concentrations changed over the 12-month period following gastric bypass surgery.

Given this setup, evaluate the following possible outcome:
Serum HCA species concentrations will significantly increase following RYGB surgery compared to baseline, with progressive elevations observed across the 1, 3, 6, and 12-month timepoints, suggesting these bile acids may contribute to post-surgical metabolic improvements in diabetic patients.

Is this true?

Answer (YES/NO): NO